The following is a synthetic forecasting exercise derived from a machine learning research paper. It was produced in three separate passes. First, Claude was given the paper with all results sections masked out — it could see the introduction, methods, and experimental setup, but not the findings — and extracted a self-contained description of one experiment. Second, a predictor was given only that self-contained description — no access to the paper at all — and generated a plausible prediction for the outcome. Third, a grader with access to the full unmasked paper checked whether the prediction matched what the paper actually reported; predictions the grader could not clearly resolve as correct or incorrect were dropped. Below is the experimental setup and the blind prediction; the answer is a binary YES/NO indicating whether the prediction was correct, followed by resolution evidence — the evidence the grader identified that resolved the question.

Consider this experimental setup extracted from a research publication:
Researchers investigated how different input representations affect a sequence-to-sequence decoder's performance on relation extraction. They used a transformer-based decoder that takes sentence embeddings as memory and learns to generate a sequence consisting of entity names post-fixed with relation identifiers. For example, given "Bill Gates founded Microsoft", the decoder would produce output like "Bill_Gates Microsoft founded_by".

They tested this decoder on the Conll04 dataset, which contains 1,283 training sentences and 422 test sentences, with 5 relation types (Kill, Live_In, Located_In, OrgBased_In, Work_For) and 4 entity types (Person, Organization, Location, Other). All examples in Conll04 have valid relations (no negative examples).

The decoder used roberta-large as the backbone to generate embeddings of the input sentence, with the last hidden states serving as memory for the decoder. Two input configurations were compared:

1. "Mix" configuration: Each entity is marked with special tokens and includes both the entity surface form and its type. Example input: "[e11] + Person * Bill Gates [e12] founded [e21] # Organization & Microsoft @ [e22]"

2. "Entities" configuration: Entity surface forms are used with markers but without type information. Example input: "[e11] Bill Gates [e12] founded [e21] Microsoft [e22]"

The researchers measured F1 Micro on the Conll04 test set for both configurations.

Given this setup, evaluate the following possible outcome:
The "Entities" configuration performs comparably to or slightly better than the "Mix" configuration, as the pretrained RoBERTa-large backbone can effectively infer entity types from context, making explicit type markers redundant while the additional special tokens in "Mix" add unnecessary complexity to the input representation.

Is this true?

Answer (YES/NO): NO